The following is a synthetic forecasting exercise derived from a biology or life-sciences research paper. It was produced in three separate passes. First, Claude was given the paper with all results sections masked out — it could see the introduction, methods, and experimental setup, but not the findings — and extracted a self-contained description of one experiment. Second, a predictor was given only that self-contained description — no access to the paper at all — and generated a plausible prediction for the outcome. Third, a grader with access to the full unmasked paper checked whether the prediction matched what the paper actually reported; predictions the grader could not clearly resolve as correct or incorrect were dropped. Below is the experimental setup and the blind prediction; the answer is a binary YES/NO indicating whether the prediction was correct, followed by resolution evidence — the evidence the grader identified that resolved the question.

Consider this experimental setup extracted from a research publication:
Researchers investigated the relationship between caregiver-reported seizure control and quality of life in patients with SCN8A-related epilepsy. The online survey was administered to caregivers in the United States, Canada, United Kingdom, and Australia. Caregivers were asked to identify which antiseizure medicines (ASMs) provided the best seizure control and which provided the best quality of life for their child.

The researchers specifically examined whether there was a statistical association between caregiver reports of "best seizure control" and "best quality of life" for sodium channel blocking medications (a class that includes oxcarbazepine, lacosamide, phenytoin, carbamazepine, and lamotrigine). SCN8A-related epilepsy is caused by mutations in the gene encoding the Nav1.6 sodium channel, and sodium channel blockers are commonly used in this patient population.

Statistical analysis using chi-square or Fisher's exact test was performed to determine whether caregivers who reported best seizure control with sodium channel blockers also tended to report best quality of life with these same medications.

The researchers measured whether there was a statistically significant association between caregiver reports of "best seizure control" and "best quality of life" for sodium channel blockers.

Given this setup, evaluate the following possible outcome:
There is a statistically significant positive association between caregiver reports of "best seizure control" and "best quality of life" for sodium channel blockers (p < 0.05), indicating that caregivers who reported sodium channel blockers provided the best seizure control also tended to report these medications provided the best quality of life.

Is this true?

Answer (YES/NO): YES